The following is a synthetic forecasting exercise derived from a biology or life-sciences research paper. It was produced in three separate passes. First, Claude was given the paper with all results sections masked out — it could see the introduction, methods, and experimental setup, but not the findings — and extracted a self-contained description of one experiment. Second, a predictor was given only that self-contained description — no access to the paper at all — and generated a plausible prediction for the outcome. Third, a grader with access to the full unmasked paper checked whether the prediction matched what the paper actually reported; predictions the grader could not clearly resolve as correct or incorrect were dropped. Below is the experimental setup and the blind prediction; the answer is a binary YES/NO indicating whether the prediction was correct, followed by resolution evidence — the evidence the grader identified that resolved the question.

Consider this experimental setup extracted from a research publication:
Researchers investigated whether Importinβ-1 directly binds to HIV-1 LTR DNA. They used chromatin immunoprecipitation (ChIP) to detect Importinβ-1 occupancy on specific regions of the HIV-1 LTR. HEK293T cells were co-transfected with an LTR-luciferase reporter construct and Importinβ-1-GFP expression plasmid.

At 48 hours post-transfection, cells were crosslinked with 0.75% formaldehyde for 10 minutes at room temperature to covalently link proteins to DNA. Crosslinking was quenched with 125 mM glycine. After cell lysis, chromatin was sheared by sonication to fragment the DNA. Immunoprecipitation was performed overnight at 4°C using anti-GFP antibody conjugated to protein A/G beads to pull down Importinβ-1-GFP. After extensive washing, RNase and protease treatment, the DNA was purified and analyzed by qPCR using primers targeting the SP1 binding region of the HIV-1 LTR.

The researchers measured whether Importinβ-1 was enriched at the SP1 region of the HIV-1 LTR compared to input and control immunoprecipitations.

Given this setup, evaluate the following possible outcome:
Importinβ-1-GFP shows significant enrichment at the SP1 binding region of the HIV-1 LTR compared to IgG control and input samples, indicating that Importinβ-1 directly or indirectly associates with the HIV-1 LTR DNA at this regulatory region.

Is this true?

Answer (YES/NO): NO